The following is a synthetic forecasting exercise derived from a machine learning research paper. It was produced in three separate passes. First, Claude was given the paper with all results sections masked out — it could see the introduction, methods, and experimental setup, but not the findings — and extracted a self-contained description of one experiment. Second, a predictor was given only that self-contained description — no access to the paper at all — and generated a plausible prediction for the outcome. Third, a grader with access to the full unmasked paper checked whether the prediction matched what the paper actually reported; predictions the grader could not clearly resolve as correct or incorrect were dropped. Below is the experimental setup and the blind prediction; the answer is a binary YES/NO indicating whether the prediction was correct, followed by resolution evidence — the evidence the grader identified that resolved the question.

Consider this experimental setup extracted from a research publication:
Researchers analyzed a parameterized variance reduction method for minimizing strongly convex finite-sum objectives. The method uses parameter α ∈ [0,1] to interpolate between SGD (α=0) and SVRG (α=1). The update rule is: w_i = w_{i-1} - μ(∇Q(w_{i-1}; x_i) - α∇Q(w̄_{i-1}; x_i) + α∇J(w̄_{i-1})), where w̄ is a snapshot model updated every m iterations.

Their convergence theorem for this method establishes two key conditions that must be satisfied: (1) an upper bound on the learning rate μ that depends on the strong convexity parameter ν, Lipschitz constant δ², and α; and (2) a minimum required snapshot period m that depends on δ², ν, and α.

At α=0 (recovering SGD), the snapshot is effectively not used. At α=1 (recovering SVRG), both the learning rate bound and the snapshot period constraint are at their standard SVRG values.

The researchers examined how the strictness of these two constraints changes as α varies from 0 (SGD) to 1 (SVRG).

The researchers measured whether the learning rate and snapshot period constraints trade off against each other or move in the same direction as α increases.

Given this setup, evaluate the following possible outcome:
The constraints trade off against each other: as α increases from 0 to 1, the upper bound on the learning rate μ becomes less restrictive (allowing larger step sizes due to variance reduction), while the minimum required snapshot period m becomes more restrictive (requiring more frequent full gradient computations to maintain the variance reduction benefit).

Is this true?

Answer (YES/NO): NO